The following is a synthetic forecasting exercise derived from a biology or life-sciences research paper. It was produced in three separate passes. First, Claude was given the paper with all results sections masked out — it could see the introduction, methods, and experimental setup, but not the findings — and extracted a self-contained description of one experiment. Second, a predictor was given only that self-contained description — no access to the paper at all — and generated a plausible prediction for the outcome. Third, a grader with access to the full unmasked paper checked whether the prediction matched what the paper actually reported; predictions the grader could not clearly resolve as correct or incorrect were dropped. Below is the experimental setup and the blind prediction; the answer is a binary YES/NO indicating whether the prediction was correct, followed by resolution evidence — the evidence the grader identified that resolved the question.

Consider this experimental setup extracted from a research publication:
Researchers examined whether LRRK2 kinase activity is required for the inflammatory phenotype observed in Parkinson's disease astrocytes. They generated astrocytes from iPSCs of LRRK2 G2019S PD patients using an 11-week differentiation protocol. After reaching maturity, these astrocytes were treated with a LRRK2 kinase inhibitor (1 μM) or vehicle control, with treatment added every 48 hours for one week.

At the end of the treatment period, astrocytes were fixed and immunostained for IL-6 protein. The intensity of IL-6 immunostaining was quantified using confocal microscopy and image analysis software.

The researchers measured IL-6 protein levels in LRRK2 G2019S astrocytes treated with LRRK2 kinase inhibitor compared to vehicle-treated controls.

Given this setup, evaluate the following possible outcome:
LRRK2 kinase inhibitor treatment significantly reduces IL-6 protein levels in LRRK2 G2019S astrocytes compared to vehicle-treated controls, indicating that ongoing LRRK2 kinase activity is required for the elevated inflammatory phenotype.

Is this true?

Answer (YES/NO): YES